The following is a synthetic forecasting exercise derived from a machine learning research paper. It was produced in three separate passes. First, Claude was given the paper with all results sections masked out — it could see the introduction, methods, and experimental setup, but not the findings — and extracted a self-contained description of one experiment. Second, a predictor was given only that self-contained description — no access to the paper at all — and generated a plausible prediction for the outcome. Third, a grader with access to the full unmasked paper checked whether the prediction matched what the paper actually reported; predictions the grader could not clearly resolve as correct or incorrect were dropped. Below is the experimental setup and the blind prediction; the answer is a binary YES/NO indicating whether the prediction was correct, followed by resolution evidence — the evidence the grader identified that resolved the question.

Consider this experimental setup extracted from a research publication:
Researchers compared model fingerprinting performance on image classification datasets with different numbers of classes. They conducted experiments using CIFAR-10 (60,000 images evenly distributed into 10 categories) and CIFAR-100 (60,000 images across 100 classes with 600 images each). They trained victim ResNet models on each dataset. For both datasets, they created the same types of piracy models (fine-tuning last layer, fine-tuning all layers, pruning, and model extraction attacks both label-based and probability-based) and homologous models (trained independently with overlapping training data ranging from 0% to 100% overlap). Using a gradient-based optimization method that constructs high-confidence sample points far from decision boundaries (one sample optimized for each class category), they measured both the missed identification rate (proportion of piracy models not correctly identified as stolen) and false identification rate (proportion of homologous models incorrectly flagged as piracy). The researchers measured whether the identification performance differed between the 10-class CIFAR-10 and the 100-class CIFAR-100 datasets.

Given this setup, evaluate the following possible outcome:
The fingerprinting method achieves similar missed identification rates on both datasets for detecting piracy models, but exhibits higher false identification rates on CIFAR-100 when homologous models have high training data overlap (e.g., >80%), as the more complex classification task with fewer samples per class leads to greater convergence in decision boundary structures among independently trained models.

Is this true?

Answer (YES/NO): NO